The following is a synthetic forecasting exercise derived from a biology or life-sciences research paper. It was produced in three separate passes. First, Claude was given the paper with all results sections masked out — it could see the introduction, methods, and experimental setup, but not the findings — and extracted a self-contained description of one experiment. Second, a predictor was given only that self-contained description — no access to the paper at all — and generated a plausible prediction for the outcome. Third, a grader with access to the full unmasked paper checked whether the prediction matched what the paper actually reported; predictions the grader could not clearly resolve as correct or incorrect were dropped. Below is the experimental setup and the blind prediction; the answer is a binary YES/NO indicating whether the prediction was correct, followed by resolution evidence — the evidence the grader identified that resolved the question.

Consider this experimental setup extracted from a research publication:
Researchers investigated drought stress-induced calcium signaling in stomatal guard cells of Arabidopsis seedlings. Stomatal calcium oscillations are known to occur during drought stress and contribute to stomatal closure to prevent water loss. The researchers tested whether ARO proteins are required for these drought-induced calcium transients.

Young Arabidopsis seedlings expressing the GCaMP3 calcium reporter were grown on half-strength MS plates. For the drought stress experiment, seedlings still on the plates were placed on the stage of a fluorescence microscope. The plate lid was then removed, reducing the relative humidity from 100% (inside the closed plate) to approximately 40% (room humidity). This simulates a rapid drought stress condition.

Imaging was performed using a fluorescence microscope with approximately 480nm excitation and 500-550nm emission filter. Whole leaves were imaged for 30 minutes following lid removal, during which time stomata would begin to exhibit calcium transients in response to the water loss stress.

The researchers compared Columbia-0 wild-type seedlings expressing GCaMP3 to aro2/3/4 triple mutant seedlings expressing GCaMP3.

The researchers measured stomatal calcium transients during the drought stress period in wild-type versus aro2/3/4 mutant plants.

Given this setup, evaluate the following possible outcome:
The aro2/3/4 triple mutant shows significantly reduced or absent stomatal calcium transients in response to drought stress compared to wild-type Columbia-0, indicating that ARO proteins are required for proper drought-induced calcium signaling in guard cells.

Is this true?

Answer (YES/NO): YES